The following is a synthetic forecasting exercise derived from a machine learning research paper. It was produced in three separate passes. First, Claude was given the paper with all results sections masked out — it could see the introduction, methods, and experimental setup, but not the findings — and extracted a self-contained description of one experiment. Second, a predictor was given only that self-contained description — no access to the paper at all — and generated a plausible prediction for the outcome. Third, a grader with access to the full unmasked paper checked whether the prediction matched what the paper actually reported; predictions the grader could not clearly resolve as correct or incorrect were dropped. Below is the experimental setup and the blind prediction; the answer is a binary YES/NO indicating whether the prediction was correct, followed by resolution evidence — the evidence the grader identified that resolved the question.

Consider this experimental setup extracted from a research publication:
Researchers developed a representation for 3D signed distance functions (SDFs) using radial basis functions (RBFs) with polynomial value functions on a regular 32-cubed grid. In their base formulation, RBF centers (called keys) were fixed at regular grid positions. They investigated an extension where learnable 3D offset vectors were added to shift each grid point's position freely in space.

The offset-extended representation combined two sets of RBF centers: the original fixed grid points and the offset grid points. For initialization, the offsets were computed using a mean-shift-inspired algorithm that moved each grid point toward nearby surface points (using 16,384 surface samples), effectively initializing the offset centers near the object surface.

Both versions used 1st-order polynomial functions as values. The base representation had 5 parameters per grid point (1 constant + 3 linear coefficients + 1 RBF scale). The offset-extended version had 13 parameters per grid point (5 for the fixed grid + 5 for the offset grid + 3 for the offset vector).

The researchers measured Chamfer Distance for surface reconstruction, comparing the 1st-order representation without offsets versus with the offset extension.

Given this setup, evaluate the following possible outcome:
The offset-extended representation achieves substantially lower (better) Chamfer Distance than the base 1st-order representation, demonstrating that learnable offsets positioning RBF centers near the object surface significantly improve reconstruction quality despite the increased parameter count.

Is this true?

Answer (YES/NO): YES